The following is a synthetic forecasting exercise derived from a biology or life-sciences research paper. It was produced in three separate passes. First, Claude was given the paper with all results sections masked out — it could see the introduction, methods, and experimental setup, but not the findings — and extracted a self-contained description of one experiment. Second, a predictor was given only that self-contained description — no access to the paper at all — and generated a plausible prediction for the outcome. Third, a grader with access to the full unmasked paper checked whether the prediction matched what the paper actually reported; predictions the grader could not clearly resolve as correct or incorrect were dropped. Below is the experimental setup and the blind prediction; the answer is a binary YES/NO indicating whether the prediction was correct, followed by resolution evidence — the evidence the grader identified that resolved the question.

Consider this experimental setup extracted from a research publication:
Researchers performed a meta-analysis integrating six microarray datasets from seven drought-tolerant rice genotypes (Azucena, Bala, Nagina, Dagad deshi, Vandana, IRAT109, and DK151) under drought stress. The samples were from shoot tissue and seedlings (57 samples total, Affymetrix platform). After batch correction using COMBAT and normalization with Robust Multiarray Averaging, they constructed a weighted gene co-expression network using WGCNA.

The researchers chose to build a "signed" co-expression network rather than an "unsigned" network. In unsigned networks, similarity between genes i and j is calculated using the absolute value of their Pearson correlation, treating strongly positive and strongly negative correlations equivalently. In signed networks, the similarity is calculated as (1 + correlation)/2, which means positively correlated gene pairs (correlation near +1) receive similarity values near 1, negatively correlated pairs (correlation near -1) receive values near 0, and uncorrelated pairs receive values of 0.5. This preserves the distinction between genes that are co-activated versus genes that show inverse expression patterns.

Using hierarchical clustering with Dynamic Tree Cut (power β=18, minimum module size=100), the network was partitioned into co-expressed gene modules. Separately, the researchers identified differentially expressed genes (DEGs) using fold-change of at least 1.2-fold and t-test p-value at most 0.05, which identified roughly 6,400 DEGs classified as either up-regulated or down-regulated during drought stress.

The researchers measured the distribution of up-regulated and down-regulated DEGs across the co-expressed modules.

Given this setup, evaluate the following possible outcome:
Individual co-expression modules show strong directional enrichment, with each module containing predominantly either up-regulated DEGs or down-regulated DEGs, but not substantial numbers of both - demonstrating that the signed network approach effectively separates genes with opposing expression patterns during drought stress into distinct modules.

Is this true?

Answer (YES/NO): YES